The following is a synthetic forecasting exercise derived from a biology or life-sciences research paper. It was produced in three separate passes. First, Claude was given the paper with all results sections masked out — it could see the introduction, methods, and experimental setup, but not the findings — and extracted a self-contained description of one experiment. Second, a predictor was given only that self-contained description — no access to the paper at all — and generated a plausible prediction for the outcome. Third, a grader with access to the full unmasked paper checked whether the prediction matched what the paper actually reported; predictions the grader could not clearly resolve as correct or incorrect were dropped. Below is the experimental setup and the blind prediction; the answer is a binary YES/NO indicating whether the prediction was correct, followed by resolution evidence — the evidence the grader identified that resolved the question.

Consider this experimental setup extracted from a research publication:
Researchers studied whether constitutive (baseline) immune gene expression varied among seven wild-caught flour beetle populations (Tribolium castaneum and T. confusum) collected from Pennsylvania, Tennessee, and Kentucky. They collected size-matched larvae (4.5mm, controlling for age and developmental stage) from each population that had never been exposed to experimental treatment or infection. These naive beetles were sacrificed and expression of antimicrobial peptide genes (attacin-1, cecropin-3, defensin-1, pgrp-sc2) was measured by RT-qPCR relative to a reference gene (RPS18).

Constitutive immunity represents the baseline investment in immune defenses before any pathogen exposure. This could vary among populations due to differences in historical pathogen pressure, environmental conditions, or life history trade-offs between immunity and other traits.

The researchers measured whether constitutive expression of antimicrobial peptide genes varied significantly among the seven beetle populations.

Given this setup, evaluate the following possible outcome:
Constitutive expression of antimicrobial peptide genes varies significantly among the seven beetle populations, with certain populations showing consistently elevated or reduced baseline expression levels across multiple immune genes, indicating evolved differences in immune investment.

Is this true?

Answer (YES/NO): YES